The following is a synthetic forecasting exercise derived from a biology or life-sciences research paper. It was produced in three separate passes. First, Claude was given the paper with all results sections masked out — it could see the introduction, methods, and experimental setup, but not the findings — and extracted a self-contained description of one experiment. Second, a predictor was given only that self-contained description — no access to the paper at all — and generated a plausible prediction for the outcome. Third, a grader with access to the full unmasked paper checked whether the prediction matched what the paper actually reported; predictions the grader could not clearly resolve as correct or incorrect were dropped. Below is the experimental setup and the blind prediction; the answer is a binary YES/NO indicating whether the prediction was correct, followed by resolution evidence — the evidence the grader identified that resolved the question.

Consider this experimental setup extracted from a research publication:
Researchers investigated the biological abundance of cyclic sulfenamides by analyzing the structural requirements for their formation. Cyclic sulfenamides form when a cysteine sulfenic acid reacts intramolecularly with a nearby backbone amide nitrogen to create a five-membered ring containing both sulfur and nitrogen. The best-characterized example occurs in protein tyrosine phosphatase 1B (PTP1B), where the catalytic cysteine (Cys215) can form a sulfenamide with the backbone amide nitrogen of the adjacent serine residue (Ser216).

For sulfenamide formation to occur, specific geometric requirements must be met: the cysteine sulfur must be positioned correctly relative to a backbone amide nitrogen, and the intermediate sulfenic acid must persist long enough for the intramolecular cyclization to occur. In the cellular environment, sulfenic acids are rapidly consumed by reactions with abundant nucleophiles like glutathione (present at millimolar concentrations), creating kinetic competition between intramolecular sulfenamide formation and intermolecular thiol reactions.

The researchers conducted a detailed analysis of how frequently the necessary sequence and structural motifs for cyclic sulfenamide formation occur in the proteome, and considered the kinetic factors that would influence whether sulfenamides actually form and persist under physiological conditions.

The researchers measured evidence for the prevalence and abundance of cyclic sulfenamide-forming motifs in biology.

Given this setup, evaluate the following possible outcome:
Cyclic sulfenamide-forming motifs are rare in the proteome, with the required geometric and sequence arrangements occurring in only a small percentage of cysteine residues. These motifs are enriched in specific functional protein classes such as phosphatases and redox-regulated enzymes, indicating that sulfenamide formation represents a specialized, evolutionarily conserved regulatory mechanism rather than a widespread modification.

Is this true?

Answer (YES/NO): NO